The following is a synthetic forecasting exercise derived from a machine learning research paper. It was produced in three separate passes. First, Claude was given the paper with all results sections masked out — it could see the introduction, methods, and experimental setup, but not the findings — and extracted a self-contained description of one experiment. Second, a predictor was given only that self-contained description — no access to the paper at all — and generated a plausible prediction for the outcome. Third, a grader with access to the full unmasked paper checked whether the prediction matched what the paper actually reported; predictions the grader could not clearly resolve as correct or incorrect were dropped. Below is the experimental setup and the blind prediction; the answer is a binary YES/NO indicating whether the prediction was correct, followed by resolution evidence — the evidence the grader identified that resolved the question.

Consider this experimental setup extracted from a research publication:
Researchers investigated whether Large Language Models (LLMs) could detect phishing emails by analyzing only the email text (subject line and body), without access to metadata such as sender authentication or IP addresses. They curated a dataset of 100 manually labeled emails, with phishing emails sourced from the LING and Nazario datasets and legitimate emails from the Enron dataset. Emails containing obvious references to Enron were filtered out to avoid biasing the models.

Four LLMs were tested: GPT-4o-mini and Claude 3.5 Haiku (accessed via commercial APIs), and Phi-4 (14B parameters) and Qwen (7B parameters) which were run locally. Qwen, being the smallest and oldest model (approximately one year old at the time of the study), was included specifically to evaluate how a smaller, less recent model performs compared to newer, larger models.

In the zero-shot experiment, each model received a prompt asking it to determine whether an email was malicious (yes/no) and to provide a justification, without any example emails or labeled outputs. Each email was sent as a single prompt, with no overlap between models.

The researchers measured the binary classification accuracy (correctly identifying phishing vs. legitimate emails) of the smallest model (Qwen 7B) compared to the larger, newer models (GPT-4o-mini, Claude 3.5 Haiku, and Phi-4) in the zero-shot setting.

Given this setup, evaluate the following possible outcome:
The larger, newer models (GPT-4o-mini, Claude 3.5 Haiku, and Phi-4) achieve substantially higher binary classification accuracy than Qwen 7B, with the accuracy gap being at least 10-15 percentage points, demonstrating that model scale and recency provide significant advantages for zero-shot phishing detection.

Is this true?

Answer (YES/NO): YES